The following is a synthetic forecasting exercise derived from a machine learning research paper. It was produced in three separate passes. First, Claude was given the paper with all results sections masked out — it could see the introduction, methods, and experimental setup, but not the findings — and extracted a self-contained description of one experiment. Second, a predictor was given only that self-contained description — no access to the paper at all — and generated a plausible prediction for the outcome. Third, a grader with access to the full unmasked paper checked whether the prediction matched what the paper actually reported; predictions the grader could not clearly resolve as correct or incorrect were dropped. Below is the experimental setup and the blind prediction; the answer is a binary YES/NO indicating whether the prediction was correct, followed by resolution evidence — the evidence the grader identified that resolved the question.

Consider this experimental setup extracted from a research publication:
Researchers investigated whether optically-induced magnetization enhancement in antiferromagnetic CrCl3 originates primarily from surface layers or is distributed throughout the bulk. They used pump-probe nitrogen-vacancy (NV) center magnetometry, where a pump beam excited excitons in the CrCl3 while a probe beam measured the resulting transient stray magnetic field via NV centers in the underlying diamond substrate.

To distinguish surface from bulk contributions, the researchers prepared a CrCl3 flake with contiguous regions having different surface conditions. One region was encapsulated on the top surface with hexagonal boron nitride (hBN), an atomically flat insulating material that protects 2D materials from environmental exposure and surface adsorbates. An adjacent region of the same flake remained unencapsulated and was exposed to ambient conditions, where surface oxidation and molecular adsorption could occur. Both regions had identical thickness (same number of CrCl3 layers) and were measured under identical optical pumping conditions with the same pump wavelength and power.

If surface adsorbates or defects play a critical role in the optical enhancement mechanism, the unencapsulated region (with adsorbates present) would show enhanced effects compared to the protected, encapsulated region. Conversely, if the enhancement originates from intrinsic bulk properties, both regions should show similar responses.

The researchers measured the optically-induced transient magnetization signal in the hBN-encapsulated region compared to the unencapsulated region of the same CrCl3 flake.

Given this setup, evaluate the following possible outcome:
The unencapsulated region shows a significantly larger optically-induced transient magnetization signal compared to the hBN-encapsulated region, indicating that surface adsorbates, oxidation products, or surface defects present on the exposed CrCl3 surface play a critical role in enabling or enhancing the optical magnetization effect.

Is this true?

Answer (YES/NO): YES